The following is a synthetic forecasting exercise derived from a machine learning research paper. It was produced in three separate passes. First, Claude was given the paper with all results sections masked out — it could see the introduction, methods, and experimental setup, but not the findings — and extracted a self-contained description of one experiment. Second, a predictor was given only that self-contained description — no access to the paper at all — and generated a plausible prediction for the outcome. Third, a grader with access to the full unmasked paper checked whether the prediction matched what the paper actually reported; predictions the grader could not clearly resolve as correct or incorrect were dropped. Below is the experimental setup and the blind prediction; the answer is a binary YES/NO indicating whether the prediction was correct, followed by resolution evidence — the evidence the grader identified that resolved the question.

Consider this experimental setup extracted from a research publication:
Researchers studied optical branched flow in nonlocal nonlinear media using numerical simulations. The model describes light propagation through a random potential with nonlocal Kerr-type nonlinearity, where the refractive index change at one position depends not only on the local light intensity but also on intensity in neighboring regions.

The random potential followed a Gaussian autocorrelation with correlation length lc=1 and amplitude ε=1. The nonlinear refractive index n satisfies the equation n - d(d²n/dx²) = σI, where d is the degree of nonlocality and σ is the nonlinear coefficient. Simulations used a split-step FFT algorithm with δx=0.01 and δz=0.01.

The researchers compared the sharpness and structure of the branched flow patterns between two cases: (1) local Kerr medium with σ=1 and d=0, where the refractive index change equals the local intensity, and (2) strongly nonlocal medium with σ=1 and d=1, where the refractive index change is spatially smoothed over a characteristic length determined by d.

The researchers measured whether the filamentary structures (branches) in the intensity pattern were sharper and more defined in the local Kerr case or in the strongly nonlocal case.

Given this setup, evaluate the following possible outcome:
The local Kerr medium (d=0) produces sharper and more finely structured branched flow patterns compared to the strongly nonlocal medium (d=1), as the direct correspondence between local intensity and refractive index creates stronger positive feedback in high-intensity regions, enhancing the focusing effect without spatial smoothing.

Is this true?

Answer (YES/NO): YES